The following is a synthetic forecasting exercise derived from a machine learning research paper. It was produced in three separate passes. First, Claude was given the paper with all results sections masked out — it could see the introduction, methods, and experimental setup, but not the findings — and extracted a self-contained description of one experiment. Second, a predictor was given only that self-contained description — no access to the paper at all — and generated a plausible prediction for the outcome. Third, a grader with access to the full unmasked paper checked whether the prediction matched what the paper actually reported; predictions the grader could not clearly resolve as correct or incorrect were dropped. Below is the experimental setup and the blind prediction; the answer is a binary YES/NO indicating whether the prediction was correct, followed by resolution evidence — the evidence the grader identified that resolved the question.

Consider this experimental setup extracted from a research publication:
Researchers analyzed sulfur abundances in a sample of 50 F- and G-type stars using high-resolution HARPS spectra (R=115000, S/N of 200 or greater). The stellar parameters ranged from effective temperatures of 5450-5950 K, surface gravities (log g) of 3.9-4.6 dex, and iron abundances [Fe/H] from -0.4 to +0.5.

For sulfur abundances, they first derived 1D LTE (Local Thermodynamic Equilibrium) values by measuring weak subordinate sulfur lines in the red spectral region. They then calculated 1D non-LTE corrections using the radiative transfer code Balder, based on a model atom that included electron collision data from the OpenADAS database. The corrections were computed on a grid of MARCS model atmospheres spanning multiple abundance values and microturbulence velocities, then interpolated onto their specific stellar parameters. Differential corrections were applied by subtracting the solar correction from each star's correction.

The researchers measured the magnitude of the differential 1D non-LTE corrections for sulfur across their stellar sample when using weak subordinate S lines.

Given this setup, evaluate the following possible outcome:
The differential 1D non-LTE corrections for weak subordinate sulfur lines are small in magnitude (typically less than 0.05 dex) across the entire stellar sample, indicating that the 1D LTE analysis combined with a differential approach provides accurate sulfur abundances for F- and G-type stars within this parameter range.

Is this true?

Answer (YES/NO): YES